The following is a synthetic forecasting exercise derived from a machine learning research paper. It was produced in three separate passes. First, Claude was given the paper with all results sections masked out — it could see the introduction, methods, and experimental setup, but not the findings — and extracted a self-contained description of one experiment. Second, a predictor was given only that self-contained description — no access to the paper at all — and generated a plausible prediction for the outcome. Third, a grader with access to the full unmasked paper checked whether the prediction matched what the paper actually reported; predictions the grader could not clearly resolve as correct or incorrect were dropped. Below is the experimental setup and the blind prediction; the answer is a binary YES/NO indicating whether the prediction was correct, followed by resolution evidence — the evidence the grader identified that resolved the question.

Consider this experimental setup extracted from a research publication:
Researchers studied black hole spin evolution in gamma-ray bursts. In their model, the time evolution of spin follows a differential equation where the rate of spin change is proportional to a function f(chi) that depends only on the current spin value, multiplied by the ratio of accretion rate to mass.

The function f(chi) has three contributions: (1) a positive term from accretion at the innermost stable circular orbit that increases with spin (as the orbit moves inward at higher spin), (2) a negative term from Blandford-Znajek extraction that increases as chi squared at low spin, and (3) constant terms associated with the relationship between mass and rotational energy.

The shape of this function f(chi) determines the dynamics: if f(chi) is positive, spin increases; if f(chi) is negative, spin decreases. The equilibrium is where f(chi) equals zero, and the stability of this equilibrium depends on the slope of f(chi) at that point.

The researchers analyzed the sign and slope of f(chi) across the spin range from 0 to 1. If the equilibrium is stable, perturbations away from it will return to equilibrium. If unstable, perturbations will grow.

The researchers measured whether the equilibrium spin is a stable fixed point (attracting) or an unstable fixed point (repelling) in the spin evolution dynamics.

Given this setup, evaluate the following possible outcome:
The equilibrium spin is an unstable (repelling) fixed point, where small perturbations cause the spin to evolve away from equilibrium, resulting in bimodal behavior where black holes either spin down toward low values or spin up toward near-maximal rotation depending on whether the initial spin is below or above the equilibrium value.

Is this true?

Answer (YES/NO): NO